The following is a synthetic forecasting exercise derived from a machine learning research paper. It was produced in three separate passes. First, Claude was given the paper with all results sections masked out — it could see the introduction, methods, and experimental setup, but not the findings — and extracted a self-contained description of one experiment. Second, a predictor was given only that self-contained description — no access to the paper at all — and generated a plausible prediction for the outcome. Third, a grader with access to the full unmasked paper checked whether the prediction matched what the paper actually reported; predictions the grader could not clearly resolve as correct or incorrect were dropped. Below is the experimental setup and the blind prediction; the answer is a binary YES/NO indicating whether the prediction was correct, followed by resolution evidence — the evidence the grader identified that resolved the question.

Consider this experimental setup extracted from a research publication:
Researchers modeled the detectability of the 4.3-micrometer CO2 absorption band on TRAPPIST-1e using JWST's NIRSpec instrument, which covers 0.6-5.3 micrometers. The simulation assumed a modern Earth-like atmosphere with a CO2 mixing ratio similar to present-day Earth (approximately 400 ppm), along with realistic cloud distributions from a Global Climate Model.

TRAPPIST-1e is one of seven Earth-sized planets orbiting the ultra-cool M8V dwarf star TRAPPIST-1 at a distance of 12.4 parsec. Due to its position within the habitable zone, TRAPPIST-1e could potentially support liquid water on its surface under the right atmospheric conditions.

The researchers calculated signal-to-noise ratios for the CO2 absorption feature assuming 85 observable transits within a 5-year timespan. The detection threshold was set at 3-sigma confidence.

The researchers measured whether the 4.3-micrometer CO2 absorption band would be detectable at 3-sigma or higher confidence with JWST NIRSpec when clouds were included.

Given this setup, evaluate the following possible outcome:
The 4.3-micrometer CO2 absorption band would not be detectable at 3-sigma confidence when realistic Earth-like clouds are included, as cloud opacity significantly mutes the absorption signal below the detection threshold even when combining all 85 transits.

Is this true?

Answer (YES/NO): NO